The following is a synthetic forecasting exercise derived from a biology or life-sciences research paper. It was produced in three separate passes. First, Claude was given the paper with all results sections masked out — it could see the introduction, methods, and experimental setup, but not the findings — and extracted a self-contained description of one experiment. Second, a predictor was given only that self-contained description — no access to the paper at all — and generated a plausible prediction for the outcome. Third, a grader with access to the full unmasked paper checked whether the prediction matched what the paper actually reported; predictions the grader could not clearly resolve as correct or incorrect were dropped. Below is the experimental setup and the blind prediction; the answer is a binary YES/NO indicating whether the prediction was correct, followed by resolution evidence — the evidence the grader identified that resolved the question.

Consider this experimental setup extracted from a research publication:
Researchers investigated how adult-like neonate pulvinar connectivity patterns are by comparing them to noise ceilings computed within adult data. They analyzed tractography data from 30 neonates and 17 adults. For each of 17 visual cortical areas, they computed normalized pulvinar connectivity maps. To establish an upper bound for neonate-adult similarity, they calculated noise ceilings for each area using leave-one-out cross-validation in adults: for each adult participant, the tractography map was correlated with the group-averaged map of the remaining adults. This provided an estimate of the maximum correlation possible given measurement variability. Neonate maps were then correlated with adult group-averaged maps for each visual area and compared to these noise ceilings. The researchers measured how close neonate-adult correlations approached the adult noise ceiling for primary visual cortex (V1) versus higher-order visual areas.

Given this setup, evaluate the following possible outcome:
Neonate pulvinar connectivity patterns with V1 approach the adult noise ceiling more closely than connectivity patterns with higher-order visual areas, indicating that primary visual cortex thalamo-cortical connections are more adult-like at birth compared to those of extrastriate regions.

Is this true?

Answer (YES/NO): YES